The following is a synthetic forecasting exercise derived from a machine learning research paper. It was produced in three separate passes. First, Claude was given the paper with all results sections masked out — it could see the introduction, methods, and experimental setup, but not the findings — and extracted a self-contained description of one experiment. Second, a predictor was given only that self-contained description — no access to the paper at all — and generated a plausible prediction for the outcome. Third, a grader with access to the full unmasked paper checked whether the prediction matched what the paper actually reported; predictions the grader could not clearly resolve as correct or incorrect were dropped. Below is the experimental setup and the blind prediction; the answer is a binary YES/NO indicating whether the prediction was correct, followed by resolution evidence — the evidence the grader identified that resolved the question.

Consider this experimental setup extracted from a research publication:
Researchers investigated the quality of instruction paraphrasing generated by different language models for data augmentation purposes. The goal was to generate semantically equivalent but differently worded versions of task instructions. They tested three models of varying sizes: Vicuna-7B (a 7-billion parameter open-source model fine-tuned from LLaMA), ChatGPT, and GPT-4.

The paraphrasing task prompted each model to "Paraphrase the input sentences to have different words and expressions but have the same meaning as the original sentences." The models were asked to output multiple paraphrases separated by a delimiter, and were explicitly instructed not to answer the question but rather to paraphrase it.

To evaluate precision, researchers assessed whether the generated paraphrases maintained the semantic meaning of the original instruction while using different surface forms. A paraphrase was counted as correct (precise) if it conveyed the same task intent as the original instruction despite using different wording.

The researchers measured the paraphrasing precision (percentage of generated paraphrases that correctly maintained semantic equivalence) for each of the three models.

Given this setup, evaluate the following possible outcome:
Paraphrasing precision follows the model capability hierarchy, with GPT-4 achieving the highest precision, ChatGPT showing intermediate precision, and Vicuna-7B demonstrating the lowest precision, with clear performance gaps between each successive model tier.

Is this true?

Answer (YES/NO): NO